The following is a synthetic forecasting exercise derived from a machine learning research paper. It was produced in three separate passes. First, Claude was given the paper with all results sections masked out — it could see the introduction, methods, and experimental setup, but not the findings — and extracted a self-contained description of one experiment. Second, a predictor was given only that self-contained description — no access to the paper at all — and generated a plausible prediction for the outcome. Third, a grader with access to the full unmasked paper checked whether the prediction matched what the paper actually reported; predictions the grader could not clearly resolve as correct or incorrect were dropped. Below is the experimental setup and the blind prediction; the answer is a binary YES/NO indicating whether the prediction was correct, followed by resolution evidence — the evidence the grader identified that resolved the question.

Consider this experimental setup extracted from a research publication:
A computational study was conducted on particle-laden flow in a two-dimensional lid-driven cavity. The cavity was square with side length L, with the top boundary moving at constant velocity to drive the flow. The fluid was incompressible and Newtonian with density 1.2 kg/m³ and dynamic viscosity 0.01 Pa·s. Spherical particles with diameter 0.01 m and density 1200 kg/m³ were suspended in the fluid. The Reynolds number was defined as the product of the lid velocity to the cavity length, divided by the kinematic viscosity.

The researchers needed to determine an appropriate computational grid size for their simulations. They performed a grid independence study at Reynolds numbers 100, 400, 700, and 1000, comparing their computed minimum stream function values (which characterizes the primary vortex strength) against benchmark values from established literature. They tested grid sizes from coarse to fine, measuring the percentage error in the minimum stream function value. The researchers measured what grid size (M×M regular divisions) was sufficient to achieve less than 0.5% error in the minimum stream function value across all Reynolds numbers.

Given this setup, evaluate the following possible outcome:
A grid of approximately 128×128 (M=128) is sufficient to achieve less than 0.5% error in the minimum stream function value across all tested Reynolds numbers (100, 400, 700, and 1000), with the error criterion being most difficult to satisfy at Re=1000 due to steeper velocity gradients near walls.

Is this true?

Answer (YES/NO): NO